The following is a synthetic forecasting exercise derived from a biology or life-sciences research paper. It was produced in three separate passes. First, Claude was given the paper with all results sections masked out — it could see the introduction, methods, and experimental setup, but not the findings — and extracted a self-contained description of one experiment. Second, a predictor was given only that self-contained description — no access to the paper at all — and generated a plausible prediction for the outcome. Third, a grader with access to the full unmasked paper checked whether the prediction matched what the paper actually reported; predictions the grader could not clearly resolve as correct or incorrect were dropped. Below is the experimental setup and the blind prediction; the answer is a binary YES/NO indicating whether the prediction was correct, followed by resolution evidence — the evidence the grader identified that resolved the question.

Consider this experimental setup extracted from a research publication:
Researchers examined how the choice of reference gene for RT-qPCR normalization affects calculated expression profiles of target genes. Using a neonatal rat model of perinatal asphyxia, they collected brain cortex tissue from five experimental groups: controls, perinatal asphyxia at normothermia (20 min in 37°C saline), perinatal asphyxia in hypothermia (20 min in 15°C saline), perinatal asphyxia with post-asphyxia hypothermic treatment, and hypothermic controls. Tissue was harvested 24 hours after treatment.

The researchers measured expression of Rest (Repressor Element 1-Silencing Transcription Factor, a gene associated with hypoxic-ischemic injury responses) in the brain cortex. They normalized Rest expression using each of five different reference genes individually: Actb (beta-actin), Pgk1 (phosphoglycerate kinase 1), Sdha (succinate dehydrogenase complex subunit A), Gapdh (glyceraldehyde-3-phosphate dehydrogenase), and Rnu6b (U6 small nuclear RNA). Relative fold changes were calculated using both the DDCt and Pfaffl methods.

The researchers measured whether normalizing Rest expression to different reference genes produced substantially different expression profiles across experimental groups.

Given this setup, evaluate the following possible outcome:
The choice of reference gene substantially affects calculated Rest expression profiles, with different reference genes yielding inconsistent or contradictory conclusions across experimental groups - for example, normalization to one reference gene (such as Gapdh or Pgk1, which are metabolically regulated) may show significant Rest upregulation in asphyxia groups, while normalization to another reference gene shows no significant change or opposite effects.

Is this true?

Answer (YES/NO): NO